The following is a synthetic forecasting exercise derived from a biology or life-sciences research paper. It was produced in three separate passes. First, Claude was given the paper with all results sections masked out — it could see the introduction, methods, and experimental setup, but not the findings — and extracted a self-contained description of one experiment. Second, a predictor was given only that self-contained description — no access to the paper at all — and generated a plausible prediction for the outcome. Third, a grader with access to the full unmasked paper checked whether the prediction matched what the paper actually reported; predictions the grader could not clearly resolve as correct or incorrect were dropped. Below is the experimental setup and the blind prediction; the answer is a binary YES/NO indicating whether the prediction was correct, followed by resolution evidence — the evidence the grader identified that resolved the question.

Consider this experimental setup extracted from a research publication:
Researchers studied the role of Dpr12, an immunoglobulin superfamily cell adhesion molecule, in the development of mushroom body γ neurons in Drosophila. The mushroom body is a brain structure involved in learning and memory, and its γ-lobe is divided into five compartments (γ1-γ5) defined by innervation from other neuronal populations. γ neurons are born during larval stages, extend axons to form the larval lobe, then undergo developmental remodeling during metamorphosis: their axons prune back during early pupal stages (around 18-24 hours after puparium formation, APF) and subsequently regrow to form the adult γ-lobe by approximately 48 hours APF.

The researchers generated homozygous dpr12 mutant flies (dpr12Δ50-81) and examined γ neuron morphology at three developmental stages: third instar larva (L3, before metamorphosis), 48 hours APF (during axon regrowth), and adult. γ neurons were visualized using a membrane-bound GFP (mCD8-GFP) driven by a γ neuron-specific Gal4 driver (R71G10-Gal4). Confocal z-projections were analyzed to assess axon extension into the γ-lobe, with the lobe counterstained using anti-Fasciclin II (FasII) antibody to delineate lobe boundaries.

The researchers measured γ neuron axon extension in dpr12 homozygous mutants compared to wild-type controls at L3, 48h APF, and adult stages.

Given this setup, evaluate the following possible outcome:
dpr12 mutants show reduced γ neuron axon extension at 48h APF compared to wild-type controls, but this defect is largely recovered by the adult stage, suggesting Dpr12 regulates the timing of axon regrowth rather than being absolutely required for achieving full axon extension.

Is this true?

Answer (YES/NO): NO